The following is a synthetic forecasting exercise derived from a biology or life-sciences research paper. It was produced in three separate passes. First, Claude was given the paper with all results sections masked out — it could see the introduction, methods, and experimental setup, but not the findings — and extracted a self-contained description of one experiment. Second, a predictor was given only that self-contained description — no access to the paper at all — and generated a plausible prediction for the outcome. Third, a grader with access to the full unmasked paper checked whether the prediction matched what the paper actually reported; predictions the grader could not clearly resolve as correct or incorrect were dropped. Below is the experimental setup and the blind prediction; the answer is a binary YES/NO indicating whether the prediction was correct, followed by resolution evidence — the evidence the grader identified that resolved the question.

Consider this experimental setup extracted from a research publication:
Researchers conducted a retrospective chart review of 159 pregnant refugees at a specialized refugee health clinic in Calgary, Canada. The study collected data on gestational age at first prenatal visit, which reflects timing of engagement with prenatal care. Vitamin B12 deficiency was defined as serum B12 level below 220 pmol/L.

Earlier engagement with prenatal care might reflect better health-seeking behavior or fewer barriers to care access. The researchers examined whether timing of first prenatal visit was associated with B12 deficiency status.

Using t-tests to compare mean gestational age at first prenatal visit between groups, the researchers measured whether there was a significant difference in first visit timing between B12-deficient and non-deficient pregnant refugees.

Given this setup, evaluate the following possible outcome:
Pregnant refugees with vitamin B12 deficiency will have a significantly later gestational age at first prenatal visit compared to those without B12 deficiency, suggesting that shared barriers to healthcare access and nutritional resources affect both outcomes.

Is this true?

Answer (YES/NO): YES